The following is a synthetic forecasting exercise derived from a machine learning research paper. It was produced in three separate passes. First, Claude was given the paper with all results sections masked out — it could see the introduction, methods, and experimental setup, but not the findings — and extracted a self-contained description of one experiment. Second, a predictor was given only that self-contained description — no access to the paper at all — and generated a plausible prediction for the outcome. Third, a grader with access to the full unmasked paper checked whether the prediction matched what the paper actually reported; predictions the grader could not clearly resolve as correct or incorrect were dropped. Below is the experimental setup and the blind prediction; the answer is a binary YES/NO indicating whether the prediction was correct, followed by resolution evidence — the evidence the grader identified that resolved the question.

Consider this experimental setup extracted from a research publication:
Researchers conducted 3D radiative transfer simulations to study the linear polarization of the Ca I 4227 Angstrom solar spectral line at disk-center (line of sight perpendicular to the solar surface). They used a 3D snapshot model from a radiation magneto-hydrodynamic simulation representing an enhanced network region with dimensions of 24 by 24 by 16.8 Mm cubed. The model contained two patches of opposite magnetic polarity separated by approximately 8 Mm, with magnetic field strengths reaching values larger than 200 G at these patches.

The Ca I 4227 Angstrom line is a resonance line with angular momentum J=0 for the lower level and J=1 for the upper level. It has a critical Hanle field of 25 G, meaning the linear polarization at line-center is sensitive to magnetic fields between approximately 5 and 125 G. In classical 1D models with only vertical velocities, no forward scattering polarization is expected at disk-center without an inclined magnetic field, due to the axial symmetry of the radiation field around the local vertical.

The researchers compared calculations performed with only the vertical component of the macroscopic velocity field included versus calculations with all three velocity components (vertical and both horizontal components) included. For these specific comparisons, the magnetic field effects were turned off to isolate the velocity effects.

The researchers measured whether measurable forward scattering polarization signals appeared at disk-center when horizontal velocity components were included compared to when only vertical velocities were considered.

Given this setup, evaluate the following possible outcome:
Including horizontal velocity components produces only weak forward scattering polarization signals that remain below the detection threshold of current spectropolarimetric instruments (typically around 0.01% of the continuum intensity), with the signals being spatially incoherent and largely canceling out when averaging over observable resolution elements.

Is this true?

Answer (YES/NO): NO